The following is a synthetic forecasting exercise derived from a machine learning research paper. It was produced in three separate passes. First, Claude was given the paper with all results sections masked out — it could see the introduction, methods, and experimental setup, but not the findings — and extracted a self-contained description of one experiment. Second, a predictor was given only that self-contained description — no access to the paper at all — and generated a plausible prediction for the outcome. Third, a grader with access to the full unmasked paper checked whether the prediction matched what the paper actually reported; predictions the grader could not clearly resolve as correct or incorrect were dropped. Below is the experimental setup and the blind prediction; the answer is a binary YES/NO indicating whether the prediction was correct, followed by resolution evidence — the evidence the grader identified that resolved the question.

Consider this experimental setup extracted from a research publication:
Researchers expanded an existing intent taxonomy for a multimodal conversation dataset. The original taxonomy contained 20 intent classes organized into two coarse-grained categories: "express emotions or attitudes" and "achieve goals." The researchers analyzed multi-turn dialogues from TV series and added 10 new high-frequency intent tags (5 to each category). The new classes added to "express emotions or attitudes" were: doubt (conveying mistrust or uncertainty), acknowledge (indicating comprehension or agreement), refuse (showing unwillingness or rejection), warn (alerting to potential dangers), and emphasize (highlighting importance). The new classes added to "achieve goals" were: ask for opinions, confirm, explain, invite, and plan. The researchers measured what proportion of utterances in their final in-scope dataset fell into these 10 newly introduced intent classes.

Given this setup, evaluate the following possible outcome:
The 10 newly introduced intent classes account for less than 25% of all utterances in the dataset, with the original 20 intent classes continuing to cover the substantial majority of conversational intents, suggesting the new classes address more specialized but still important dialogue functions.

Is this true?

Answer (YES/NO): NO